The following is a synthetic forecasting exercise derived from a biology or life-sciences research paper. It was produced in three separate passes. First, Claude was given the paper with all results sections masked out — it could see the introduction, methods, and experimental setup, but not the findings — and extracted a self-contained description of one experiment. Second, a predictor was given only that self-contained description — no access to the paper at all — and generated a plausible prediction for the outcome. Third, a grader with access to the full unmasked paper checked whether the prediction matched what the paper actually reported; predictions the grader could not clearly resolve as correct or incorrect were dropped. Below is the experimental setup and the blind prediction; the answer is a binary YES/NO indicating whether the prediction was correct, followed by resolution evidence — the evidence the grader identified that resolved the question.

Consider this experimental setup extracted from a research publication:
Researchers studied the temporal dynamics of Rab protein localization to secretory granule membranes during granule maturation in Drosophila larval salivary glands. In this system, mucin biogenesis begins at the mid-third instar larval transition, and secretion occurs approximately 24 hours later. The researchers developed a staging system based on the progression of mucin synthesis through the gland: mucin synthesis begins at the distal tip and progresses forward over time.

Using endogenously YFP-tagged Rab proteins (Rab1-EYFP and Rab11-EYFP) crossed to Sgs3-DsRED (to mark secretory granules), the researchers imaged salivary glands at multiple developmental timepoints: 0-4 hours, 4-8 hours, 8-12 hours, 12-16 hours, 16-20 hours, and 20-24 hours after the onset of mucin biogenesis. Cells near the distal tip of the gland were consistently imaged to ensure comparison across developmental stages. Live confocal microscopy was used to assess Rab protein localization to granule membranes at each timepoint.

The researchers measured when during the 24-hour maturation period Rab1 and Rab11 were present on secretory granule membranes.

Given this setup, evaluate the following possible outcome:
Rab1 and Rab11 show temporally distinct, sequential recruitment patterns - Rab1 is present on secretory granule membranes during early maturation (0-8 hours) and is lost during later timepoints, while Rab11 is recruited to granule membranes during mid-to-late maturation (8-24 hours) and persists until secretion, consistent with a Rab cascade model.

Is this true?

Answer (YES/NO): NO